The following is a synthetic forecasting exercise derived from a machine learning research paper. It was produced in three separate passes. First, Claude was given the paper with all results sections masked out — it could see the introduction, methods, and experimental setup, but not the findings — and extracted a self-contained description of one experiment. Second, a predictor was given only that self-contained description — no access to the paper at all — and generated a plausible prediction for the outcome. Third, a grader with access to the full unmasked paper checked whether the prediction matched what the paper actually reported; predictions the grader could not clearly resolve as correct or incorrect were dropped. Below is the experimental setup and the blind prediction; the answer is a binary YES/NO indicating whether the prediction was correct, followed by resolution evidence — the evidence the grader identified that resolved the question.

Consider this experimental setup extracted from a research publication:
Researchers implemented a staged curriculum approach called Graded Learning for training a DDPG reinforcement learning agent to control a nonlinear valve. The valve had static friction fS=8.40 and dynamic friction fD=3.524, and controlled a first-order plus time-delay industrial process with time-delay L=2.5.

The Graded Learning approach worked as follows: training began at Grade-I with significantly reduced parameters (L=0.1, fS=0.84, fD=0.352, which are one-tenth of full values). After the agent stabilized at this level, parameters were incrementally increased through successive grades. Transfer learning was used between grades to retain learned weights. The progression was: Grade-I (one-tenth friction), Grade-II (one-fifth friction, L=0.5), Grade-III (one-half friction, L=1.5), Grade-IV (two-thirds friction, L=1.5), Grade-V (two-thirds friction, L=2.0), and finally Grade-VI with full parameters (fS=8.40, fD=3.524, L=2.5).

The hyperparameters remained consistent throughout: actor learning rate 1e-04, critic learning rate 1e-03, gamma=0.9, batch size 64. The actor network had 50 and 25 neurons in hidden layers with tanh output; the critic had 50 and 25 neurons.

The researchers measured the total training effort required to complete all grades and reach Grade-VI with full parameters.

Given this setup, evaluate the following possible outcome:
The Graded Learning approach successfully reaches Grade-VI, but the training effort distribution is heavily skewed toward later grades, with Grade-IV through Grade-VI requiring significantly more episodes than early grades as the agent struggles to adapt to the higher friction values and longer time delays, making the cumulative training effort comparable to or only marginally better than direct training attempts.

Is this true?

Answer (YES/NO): NO